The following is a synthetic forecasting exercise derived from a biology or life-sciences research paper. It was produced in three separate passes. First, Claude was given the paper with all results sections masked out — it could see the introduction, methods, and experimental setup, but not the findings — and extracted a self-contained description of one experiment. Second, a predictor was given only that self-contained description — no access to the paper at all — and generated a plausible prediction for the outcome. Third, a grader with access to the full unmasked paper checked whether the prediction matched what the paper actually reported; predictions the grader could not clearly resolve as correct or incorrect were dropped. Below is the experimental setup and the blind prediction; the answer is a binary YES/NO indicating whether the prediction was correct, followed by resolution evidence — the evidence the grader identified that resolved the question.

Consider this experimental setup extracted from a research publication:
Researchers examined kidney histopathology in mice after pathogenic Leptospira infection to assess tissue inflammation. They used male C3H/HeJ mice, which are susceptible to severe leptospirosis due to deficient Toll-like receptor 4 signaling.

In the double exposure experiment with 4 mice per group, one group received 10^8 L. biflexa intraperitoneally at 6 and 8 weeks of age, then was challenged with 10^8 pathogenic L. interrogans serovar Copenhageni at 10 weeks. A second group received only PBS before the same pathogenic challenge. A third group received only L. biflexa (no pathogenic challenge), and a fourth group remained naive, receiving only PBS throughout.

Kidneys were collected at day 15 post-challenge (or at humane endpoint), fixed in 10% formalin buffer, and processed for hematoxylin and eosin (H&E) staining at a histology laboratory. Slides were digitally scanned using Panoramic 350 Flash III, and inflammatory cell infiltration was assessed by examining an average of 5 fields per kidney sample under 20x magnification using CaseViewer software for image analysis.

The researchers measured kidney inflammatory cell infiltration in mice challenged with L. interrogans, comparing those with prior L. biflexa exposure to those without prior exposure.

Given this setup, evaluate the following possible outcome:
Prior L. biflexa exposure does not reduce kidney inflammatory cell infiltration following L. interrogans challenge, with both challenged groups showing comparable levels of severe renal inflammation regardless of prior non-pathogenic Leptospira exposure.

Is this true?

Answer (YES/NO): NO